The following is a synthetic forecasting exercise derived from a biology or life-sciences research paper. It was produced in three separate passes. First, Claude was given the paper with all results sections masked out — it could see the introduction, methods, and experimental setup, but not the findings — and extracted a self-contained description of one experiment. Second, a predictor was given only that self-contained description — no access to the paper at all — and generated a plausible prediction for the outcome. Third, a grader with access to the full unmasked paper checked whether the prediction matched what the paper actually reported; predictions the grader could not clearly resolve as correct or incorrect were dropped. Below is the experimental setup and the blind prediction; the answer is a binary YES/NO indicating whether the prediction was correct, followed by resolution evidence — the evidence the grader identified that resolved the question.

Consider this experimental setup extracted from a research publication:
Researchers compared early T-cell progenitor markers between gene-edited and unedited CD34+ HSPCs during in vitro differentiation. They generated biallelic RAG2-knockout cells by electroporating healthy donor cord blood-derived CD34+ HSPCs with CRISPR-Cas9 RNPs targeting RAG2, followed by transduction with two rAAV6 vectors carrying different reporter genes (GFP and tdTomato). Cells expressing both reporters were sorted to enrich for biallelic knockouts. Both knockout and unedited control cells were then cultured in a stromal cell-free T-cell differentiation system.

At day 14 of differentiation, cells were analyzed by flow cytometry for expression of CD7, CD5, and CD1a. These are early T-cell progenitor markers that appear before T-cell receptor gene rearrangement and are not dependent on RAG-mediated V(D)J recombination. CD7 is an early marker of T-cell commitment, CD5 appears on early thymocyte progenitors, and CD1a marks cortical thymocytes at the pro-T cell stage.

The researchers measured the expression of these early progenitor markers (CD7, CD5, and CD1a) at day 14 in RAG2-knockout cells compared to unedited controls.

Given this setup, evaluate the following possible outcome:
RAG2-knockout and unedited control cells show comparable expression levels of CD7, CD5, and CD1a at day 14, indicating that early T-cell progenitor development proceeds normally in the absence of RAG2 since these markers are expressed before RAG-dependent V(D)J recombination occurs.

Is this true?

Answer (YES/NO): YES